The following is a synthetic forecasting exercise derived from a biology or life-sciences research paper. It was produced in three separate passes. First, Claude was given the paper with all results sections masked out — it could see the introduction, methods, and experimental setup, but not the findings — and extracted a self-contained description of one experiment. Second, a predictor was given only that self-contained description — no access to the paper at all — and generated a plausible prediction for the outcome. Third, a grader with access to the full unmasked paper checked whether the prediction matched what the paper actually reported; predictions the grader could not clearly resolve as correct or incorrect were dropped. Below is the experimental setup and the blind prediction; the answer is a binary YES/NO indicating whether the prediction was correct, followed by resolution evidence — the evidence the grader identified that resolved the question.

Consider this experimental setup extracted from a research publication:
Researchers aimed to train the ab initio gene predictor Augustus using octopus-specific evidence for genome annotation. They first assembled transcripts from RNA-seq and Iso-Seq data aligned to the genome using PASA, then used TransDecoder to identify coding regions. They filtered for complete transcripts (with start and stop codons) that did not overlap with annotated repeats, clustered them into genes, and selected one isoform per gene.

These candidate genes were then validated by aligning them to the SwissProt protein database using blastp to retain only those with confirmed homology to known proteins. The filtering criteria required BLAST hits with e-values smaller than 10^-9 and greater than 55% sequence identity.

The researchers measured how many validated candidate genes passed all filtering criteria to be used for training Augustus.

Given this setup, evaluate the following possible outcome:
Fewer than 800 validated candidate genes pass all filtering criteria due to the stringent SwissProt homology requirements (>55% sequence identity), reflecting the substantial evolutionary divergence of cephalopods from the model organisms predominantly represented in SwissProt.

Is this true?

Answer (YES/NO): NO